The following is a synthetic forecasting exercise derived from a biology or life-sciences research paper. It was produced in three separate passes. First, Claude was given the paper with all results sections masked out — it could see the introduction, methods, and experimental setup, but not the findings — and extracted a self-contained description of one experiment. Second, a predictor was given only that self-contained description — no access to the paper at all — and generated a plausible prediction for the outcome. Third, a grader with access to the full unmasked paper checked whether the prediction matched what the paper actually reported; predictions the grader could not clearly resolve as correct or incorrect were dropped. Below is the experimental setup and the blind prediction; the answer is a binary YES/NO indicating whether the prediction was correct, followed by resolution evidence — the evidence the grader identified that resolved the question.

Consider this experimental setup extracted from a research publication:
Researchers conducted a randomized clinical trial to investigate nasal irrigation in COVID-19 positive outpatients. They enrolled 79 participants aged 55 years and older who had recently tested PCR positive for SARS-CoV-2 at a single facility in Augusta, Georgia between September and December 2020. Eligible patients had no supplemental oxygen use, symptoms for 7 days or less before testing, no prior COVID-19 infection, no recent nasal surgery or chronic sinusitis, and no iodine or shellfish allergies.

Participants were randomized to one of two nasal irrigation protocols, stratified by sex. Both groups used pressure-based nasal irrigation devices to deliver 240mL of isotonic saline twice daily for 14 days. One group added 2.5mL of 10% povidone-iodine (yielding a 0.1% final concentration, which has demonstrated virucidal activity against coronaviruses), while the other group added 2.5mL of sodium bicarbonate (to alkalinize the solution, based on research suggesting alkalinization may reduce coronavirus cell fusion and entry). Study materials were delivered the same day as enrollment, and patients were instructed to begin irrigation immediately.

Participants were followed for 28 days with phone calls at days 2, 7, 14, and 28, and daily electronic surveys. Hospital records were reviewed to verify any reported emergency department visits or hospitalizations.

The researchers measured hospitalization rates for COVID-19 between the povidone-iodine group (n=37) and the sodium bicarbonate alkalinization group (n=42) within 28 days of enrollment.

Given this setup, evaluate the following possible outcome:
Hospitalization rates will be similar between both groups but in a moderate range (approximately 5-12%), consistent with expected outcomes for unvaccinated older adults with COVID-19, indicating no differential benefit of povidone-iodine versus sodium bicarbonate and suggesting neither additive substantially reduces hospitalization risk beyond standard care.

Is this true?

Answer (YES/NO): NO